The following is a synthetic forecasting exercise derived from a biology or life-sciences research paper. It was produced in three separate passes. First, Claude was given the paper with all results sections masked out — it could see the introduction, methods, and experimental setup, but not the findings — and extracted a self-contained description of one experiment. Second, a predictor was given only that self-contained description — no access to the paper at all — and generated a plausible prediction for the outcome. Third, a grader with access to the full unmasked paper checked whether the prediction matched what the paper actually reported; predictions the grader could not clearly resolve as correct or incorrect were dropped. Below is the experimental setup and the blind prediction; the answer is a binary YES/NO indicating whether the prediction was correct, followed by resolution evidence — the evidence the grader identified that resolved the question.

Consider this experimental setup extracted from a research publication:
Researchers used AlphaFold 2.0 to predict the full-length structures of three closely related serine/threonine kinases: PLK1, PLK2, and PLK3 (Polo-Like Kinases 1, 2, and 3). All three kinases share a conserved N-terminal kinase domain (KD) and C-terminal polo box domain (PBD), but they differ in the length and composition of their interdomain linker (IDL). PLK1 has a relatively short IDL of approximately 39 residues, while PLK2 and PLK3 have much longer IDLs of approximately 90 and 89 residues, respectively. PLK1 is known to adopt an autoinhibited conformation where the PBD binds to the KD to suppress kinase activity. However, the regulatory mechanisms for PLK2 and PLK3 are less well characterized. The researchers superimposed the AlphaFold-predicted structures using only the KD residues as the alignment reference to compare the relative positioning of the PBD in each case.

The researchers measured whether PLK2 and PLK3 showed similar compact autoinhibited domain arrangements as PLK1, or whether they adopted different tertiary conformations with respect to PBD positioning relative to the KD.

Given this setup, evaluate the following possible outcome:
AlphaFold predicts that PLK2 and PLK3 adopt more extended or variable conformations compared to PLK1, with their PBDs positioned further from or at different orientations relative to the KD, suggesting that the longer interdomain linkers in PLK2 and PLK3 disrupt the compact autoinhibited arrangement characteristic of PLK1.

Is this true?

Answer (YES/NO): YES